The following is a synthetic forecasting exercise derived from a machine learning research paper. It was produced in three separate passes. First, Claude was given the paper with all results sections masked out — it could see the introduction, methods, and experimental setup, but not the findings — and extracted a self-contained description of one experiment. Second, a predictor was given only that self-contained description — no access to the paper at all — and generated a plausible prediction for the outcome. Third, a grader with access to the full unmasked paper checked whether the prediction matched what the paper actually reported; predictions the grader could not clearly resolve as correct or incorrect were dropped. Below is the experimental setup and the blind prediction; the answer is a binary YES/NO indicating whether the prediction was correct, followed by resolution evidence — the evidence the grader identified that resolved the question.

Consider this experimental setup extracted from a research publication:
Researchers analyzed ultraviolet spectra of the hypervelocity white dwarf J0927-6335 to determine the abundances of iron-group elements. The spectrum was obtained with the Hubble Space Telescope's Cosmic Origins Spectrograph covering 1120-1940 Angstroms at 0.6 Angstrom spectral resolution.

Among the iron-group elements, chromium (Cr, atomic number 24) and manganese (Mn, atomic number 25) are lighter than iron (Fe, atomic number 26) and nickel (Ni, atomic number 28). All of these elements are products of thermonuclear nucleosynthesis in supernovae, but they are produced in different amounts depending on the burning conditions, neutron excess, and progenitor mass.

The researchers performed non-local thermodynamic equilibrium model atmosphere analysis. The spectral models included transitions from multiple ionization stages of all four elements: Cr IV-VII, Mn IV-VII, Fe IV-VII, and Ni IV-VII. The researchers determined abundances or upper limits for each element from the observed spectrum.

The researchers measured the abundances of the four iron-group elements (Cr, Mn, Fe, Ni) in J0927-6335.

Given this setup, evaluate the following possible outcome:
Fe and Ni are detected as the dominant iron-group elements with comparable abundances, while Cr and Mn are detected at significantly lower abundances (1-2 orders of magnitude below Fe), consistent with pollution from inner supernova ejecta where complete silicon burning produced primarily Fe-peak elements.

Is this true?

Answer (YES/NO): NO